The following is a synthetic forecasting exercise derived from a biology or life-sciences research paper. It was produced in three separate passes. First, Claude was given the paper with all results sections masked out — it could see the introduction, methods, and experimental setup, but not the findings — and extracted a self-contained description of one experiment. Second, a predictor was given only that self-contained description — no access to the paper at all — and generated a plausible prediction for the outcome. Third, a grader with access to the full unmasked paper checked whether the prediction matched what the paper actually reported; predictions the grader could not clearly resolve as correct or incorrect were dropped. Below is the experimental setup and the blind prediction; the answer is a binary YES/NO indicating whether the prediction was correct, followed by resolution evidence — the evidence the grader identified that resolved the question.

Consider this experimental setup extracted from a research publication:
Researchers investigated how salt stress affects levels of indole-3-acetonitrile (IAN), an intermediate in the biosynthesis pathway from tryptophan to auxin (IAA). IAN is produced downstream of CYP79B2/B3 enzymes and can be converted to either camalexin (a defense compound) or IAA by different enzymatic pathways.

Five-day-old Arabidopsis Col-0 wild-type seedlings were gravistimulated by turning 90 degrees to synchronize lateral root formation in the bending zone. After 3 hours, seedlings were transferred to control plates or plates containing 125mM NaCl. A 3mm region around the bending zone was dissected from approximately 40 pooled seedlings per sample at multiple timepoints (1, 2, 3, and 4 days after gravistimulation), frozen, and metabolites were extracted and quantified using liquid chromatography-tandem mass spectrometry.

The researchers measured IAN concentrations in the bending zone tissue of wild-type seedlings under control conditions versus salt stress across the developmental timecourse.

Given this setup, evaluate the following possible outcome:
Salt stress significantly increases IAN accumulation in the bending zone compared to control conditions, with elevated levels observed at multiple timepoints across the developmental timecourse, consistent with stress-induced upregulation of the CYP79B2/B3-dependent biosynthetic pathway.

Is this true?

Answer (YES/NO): NO